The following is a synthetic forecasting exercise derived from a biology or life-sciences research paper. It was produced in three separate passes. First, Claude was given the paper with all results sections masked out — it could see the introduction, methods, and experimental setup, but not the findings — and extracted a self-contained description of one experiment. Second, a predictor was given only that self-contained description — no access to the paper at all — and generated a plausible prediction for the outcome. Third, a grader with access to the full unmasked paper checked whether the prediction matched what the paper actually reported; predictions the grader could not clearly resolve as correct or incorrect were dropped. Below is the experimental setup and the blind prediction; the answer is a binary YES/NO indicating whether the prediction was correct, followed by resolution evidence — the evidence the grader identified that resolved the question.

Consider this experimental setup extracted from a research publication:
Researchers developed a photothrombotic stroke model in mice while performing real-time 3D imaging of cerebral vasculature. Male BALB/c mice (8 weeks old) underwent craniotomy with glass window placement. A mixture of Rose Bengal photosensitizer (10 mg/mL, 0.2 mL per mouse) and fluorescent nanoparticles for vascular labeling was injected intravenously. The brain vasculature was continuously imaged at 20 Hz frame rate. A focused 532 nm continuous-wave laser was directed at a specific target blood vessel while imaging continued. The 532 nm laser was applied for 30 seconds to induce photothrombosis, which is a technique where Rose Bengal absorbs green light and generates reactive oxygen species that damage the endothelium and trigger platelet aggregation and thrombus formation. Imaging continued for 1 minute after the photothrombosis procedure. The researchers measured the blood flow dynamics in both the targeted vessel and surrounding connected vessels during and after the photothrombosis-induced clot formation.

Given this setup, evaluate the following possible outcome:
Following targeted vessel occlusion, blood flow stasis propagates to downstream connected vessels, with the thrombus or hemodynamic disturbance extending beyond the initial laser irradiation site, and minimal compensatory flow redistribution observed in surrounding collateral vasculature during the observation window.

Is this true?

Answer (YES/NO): NO